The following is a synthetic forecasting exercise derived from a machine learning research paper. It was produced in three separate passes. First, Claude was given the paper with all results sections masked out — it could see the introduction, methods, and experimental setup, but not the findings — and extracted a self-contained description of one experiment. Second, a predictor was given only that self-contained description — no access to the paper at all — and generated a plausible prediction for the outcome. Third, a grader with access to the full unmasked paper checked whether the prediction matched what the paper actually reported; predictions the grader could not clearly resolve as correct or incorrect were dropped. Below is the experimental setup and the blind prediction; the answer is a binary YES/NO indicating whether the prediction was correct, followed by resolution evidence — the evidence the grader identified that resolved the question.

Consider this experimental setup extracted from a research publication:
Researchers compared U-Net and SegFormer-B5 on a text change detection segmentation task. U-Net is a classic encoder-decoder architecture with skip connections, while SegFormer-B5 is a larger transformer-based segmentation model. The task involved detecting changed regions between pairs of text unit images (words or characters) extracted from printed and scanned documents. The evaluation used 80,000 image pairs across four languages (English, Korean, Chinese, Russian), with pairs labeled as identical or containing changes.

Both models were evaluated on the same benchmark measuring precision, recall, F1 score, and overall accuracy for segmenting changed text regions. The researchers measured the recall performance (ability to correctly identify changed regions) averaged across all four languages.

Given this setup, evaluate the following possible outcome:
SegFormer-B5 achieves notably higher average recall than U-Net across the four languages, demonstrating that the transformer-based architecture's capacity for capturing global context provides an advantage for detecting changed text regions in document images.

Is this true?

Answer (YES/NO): YES